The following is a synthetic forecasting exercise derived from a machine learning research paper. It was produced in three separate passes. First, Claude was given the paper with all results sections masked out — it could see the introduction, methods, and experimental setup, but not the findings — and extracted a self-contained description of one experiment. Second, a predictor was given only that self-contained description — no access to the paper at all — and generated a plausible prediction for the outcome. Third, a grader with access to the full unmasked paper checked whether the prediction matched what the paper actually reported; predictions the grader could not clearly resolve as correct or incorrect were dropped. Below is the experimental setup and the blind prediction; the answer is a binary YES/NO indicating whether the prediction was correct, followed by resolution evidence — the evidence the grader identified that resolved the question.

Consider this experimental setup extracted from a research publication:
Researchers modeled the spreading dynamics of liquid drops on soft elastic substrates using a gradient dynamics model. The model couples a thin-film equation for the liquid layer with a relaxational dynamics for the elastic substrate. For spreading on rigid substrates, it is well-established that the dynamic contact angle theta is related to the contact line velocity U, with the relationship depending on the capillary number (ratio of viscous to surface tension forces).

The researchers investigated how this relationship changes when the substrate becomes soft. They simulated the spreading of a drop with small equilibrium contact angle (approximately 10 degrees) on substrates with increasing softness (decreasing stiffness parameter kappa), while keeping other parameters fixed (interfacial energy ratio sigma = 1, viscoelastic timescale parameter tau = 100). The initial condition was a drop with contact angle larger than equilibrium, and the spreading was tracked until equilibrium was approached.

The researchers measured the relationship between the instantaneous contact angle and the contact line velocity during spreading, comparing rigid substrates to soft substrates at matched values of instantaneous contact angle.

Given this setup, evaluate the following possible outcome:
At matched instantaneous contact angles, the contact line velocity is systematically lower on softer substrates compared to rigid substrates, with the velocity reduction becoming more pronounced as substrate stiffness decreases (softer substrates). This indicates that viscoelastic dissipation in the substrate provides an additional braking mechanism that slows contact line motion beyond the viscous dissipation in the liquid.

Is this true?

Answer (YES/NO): YES